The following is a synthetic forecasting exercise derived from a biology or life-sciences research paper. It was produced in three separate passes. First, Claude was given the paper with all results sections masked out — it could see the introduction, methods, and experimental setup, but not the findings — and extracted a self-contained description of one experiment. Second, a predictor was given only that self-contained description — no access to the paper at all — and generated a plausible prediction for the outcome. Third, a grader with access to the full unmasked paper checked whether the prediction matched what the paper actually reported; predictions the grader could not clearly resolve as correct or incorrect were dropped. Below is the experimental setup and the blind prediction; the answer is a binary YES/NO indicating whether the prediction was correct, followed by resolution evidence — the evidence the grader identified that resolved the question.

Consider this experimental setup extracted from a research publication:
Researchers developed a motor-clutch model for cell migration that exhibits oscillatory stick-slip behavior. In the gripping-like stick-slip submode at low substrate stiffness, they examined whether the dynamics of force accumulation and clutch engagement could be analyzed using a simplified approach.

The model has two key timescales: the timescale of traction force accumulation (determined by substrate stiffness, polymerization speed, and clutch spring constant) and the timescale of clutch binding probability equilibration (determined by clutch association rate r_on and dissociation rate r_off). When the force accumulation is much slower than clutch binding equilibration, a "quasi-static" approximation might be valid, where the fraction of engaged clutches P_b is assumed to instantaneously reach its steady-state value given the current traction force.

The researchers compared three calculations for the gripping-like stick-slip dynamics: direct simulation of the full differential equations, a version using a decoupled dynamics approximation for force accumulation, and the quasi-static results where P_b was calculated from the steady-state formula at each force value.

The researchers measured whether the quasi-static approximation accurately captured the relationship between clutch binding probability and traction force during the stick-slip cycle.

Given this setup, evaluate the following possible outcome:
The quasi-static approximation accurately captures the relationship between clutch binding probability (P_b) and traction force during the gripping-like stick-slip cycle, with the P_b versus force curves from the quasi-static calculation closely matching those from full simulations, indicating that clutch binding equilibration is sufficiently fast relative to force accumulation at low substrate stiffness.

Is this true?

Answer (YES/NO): YES